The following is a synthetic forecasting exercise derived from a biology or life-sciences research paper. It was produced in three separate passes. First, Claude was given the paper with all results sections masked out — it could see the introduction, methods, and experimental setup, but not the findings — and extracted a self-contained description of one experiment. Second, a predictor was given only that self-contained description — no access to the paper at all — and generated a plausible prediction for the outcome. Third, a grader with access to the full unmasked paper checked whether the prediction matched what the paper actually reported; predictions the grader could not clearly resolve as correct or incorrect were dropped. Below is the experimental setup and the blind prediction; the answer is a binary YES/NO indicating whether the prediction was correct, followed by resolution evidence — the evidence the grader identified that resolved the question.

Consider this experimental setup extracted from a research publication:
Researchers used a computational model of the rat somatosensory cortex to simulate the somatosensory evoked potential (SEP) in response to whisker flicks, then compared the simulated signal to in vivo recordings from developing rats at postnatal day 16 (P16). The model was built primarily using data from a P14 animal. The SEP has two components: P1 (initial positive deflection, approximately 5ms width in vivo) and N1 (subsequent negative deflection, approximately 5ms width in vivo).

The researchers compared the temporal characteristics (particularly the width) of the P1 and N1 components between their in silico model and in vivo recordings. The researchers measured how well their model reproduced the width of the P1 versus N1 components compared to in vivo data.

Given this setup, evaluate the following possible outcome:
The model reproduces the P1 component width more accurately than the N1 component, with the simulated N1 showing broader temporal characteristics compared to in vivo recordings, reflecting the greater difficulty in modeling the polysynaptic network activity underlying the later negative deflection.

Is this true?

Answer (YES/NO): YES